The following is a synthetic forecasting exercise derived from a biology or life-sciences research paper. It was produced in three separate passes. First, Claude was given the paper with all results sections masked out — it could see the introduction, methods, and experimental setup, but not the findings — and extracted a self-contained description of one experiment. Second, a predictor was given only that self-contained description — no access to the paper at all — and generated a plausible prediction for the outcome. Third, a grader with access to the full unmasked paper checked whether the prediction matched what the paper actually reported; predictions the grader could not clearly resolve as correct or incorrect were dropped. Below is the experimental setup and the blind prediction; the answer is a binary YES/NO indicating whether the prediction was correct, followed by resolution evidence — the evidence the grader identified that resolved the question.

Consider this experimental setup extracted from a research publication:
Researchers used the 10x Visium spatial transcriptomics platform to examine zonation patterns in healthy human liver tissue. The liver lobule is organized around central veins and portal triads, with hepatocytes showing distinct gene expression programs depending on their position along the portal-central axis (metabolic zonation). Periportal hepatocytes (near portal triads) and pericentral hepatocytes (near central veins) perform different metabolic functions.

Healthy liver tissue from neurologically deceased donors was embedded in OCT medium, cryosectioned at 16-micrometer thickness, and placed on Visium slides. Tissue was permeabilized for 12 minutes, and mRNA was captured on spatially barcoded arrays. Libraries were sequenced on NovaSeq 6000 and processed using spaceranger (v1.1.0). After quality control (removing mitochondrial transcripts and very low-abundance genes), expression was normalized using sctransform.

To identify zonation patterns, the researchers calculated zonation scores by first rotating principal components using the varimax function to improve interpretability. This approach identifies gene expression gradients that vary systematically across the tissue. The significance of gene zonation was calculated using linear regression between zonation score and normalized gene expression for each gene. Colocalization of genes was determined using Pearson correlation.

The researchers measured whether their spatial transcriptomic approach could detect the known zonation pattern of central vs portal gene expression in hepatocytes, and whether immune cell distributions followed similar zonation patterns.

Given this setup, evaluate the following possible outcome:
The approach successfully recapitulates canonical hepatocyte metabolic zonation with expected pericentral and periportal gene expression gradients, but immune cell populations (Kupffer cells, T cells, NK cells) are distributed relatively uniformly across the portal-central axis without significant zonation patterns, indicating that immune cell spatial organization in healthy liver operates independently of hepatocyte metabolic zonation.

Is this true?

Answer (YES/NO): NO